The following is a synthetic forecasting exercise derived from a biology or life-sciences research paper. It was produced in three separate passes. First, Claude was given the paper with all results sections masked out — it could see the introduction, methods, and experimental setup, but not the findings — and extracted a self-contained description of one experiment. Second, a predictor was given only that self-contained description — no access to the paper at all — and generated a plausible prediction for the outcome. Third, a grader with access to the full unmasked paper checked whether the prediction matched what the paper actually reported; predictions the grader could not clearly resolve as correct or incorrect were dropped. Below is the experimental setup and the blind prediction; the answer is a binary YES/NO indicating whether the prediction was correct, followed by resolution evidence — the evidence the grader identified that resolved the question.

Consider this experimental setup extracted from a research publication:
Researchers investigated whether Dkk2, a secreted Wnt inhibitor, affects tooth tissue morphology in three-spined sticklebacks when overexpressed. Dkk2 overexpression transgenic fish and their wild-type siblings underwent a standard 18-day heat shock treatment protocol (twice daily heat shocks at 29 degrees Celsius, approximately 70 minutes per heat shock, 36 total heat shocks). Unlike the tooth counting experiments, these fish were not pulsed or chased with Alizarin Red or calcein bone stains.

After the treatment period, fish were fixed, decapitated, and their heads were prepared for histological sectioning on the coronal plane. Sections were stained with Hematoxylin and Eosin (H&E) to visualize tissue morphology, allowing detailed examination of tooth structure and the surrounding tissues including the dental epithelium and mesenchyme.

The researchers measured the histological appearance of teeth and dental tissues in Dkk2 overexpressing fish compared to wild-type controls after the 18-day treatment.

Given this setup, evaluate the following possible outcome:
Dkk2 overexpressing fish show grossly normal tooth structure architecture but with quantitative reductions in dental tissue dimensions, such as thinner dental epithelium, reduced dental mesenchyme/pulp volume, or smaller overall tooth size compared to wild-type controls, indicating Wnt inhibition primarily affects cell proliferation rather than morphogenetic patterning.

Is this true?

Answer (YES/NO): NO